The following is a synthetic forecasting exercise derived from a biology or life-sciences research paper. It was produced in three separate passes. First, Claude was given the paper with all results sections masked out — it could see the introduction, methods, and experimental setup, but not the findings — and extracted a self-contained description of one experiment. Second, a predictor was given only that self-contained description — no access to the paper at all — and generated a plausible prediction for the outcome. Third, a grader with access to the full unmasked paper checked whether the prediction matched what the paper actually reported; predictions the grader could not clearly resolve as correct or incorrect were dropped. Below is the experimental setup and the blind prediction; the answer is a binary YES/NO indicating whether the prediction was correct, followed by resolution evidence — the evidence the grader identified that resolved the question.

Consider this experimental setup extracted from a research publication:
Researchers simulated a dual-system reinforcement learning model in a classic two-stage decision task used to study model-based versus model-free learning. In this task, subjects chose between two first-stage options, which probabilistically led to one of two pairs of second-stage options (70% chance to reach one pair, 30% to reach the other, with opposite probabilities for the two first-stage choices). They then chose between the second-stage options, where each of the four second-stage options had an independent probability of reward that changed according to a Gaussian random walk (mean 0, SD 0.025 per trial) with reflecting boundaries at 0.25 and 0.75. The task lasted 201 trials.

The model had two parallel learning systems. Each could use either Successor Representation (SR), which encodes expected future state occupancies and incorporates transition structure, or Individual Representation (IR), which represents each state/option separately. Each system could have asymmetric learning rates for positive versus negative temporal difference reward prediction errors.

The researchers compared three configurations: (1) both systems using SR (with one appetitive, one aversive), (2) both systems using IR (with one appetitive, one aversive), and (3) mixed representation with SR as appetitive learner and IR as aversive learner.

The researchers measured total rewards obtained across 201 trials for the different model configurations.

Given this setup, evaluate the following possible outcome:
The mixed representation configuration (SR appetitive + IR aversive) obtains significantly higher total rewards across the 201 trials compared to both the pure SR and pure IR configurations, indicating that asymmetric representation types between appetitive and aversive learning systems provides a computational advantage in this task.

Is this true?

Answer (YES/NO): NO